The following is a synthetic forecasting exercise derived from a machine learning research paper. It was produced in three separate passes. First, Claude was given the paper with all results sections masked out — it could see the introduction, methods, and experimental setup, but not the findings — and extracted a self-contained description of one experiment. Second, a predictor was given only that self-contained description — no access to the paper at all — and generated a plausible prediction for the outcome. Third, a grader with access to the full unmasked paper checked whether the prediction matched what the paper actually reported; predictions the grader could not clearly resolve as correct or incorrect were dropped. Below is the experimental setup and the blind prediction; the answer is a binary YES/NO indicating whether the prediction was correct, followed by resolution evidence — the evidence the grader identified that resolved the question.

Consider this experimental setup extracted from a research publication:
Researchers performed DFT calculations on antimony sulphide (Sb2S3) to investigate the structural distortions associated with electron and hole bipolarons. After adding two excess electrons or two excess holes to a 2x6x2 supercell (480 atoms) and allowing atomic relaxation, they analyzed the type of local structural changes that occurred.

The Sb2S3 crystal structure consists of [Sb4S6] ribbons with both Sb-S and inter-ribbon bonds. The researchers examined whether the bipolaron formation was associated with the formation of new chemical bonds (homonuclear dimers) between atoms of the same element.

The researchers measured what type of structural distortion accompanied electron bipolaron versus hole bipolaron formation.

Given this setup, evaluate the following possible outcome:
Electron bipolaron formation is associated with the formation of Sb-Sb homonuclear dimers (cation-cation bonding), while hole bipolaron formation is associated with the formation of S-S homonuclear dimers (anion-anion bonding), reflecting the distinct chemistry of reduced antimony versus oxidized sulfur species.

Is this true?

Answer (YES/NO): YES